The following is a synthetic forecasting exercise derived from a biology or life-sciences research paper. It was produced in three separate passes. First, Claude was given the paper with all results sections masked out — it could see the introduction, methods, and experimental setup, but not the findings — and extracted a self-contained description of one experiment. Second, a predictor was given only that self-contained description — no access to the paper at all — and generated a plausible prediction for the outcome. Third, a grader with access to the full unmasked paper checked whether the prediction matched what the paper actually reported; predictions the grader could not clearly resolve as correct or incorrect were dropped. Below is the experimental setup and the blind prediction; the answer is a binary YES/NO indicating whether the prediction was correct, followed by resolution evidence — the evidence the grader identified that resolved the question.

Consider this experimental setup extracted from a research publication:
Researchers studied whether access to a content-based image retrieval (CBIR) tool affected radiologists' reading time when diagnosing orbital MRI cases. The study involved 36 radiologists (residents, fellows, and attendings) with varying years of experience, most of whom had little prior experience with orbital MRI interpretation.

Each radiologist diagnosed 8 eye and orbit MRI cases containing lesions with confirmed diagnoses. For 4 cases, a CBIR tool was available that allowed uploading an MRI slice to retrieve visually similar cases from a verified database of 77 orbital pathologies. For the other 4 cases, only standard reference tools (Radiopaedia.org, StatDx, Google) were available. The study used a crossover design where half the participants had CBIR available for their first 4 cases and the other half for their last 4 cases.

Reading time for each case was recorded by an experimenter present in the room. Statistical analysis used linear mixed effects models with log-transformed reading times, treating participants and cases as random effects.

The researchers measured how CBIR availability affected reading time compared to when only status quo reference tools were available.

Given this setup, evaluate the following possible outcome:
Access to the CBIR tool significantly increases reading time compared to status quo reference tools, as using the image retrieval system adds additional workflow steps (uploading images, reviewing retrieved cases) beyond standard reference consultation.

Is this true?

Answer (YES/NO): NO